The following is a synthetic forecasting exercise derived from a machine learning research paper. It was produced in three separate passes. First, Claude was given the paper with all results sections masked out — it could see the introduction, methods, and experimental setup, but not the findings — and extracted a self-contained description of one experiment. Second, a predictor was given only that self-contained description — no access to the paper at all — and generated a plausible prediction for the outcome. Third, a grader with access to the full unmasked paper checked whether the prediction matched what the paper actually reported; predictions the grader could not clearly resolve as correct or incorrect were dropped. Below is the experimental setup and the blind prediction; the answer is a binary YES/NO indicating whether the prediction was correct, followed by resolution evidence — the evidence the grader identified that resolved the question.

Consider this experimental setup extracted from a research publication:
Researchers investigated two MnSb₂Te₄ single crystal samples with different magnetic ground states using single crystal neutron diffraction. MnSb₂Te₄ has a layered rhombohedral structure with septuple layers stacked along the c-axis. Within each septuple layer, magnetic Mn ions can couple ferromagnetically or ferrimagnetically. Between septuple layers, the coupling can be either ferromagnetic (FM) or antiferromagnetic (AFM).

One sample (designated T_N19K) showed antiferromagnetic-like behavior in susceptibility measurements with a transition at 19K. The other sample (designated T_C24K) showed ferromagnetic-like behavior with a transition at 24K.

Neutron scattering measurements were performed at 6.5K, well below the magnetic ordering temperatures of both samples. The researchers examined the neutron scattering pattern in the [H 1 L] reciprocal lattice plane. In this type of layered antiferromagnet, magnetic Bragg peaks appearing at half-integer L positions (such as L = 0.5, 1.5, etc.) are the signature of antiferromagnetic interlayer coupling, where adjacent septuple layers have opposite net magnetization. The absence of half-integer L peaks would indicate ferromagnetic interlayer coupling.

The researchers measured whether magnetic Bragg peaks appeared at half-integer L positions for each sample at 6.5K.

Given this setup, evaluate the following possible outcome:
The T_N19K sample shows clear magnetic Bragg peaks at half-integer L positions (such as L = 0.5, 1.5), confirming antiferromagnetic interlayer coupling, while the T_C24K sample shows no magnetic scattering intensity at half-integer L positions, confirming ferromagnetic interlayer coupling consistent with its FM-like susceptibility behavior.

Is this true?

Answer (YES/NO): YES